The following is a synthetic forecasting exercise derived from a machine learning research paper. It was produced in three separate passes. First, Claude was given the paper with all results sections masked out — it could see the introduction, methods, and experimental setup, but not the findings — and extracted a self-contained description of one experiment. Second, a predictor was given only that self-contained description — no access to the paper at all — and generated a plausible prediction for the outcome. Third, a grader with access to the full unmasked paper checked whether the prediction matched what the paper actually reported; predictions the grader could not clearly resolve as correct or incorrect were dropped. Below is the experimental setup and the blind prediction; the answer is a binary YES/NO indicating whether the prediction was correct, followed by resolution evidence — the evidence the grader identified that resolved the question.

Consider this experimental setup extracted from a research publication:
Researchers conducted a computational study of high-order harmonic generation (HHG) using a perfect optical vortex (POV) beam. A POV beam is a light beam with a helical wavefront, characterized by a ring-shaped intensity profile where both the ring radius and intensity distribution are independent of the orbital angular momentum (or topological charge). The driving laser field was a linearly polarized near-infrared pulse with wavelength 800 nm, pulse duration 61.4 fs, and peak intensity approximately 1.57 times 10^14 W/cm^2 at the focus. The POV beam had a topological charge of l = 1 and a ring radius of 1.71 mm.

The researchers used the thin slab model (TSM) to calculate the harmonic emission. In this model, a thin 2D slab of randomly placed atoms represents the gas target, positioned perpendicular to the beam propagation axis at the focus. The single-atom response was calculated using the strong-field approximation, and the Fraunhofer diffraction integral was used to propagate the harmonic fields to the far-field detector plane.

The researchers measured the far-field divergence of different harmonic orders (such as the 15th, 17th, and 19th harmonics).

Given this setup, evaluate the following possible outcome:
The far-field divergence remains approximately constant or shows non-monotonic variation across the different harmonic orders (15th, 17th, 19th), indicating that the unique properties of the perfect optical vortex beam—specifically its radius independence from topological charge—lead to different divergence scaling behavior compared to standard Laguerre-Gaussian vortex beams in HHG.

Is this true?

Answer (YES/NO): YES